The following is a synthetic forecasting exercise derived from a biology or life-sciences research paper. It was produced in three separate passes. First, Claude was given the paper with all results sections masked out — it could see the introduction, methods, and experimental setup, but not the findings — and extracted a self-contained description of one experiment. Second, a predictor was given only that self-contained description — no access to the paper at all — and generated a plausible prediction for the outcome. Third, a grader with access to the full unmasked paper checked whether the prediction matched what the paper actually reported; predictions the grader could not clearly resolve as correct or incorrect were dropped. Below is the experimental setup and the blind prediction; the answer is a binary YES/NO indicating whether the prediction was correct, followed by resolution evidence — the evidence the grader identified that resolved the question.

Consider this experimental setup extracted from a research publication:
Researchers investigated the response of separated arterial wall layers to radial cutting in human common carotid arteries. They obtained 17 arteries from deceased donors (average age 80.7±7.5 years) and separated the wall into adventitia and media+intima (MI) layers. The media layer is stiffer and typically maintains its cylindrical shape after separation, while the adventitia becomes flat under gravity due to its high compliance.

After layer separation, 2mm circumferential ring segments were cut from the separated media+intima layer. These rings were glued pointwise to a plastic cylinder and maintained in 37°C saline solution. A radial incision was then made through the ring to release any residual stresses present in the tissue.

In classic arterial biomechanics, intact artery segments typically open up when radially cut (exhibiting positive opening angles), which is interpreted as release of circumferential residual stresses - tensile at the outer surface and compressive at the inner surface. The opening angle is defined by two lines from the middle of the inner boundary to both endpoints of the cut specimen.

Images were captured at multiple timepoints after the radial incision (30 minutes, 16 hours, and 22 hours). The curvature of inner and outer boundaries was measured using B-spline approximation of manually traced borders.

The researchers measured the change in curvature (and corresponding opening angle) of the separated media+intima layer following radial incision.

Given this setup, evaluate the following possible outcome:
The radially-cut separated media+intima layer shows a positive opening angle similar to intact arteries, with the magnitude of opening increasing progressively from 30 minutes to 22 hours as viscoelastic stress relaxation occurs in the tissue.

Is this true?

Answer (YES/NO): YES